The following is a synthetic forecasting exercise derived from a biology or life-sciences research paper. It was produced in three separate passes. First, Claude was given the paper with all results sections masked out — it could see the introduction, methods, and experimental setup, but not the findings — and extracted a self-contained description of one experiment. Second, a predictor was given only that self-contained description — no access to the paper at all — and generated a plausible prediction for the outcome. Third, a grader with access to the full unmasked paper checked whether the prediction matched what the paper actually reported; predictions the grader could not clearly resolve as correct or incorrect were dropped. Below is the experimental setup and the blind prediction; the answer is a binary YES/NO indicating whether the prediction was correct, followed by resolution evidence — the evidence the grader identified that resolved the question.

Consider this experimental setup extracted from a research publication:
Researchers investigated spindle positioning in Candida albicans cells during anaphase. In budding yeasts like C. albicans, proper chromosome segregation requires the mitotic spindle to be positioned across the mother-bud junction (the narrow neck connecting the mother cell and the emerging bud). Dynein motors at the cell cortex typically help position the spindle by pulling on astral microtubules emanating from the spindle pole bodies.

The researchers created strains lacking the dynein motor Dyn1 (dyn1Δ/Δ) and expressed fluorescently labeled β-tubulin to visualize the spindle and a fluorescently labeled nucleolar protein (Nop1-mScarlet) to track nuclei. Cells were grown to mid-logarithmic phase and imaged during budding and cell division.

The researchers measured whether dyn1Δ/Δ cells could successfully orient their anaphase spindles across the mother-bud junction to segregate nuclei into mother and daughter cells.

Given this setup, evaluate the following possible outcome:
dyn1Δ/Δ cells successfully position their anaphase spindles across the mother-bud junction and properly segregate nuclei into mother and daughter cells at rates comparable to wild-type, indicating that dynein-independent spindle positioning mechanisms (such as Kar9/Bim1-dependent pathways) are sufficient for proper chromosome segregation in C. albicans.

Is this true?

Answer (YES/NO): NO